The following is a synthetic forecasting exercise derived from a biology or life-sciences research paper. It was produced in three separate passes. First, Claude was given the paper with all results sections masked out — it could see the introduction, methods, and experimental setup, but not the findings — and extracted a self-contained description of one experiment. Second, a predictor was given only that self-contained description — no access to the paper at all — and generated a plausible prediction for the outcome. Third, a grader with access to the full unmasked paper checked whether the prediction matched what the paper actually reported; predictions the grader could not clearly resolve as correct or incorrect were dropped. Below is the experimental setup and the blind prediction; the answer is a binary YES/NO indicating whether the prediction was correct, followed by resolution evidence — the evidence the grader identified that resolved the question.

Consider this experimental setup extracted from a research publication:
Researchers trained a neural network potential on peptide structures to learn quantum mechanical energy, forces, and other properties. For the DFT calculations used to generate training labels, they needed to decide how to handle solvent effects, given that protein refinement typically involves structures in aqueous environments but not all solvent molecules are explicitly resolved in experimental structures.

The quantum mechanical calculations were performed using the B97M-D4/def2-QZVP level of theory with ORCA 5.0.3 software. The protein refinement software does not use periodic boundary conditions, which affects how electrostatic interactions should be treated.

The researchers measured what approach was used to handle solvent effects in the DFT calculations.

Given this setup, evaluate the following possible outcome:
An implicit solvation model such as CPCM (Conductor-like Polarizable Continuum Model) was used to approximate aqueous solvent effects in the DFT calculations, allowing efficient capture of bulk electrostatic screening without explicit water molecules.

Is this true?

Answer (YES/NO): YES